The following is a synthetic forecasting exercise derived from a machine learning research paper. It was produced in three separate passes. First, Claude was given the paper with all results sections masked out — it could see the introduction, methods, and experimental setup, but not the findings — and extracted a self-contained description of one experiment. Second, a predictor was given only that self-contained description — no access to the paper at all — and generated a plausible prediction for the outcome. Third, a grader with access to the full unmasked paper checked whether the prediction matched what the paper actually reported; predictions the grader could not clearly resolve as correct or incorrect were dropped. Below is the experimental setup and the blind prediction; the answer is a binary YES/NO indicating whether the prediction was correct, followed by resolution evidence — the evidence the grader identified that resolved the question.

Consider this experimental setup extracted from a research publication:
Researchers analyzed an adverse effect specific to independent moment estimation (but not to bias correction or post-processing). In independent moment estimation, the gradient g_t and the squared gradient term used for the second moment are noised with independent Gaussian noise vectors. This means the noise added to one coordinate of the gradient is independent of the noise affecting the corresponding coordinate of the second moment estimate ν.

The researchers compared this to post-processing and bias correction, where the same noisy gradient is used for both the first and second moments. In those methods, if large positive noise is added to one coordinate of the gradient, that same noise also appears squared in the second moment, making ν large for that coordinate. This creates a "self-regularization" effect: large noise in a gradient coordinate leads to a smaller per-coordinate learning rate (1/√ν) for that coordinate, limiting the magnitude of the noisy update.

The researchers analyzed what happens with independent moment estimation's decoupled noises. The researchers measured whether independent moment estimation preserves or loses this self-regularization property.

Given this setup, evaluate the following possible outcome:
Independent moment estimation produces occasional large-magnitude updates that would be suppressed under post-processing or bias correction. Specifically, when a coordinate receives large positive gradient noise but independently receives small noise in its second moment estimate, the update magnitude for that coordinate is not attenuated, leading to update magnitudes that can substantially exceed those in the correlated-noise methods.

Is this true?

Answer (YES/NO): YES